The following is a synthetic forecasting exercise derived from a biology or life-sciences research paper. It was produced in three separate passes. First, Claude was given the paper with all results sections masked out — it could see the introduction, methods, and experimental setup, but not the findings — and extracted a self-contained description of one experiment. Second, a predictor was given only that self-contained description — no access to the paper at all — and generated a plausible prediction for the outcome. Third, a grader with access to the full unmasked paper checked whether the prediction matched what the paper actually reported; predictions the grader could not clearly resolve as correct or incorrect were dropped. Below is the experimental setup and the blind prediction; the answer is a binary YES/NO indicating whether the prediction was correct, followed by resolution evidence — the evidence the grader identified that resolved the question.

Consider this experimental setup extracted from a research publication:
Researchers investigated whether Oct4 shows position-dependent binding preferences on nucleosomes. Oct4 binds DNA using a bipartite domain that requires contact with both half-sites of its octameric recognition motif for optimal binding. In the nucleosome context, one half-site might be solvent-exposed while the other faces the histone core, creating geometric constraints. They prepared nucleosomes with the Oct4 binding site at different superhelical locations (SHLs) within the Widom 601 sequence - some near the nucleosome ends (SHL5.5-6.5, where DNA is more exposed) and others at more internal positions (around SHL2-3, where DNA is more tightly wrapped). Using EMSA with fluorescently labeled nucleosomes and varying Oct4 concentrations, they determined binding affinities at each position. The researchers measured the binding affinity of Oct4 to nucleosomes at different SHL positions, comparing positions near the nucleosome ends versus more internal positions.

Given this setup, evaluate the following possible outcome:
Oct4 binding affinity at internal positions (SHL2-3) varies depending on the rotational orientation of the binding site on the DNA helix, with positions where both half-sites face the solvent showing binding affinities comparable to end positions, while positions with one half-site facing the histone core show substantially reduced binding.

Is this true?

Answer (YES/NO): NO